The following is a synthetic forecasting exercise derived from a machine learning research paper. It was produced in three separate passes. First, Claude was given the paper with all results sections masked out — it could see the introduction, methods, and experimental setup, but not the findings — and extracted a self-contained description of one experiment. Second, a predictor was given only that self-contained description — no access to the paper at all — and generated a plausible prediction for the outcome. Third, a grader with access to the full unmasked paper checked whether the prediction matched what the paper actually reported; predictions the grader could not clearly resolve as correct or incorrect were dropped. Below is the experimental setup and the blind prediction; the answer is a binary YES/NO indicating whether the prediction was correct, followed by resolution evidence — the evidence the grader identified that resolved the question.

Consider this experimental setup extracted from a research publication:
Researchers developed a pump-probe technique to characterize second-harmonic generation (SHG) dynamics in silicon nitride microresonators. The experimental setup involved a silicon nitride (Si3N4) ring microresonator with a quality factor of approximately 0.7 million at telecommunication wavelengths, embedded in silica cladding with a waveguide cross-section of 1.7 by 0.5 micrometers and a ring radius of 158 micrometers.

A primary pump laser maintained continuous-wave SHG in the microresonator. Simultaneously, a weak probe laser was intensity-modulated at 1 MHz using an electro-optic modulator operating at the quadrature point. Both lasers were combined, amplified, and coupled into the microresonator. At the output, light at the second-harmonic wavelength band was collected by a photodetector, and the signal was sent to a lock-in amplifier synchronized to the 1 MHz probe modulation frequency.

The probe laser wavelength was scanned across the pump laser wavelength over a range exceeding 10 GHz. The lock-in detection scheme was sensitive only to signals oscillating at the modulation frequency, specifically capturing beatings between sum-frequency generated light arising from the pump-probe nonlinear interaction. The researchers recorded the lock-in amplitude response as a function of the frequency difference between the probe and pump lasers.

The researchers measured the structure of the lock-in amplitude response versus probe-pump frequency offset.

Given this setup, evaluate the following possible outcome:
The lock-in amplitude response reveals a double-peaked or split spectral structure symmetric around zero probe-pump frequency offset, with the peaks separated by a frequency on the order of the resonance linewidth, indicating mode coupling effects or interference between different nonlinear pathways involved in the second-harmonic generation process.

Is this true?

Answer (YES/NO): NO